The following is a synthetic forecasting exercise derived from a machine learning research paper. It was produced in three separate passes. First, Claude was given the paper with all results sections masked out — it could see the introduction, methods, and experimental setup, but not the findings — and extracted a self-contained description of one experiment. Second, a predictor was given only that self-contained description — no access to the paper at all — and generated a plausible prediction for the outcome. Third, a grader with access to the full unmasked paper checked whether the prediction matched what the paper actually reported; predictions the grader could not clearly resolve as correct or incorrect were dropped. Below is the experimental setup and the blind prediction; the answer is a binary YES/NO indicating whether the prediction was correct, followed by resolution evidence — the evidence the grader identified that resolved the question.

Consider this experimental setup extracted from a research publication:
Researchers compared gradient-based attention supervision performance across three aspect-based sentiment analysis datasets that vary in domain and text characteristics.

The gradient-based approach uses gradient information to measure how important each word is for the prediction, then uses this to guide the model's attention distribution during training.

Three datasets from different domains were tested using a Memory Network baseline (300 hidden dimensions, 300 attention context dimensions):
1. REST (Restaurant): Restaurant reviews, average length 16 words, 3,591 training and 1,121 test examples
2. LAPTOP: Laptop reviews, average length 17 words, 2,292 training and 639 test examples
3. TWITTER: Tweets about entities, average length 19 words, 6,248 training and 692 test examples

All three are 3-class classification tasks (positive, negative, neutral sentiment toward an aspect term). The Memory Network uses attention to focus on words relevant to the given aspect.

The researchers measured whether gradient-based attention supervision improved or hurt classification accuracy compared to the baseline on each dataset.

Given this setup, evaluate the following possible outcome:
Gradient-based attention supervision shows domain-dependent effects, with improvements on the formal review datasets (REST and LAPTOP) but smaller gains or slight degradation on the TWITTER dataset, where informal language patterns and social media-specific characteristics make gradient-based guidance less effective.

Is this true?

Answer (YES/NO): NO